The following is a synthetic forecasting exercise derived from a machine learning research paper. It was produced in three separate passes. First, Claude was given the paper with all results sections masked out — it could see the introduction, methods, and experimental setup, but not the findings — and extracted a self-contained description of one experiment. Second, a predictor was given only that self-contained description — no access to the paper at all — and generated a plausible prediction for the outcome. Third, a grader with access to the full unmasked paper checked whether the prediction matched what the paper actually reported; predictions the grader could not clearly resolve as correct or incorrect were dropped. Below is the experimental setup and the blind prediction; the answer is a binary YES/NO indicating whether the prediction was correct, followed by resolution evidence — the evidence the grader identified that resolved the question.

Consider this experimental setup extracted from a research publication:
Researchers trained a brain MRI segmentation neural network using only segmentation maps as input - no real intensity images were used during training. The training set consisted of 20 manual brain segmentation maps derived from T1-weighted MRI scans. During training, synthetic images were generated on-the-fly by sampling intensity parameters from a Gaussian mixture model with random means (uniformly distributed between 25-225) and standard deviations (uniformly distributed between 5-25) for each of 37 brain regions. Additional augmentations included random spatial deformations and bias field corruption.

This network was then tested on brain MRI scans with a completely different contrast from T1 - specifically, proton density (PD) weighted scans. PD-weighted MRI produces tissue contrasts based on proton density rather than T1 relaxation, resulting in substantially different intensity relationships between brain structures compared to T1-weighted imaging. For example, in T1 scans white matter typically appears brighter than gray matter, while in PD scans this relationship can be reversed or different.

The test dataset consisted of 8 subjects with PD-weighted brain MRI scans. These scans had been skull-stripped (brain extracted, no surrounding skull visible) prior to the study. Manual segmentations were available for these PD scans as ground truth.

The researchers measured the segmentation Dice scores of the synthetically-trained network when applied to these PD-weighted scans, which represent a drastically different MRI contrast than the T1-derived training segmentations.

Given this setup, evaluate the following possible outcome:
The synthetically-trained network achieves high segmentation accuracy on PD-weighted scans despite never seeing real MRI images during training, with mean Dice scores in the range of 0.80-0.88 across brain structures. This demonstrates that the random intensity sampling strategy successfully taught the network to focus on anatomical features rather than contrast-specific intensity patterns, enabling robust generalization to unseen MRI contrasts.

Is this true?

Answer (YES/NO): YES